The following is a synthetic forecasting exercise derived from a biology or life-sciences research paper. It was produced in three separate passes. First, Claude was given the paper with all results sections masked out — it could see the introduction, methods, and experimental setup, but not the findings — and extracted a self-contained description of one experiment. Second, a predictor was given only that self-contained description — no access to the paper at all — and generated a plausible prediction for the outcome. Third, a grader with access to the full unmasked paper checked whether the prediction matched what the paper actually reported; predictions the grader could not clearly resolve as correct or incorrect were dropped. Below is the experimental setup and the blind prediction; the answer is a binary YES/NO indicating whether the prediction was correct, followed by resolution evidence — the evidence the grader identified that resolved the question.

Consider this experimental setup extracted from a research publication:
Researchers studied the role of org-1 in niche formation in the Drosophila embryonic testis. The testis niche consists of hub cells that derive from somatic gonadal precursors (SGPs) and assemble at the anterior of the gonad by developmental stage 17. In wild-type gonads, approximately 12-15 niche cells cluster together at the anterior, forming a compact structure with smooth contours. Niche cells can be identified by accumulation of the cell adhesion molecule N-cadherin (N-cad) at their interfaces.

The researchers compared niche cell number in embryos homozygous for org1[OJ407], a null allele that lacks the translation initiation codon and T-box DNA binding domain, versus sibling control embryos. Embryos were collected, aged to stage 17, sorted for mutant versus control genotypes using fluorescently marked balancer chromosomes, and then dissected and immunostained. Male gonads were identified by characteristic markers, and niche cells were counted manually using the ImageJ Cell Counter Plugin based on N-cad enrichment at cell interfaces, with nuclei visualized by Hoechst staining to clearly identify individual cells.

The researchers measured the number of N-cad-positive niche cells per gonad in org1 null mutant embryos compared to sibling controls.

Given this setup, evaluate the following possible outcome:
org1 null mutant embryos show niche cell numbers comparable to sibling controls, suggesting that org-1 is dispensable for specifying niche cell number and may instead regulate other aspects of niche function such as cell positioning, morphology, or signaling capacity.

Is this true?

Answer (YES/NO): NO